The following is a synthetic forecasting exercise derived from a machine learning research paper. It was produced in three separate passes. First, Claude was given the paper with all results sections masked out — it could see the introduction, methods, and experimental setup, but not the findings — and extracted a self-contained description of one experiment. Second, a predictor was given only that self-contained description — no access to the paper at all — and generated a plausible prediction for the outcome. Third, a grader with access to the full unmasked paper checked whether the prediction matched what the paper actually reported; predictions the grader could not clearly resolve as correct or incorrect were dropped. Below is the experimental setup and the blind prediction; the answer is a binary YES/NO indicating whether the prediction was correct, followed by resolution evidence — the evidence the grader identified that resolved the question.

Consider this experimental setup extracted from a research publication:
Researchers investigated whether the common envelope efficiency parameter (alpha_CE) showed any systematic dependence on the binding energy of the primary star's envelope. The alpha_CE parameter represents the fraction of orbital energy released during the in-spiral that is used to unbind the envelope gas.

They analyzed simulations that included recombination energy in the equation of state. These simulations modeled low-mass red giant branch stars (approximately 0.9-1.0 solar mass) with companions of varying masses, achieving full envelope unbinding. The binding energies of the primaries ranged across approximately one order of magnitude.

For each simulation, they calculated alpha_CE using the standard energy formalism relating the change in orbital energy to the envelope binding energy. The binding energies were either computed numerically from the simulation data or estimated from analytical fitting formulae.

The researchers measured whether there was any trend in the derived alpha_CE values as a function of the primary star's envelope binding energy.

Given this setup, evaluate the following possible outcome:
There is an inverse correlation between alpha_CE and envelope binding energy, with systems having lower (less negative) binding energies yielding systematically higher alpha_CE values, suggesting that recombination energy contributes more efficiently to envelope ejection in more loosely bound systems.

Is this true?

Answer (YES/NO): NO